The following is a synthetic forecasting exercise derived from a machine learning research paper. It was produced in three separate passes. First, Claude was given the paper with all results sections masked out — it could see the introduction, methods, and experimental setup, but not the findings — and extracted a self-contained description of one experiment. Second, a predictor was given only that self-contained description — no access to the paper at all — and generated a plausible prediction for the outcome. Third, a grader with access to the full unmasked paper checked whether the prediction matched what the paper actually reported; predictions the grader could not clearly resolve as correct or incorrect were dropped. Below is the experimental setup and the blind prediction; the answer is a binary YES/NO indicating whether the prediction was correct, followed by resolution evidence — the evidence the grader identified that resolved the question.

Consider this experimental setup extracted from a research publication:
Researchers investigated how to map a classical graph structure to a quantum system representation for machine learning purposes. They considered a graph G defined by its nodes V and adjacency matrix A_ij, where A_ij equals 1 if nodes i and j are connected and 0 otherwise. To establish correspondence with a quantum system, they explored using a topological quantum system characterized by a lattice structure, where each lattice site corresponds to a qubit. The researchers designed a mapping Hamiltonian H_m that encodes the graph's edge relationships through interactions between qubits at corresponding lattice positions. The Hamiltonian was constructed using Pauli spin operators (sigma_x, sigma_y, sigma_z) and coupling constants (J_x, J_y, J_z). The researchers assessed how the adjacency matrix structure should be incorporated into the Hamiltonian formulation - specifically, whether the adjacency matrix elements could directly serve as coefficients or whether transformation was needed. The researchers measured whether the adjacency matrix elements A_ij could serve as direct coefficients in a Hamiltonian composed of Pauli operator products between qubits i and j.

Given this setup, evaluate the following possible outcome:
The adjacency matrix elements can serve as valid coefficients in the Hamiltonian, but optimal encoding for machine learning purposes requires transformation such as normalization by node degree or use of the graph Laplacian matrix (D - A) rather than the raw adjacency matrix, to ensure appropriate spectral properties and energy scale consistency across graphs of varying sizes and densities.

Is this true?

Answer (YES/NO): NO